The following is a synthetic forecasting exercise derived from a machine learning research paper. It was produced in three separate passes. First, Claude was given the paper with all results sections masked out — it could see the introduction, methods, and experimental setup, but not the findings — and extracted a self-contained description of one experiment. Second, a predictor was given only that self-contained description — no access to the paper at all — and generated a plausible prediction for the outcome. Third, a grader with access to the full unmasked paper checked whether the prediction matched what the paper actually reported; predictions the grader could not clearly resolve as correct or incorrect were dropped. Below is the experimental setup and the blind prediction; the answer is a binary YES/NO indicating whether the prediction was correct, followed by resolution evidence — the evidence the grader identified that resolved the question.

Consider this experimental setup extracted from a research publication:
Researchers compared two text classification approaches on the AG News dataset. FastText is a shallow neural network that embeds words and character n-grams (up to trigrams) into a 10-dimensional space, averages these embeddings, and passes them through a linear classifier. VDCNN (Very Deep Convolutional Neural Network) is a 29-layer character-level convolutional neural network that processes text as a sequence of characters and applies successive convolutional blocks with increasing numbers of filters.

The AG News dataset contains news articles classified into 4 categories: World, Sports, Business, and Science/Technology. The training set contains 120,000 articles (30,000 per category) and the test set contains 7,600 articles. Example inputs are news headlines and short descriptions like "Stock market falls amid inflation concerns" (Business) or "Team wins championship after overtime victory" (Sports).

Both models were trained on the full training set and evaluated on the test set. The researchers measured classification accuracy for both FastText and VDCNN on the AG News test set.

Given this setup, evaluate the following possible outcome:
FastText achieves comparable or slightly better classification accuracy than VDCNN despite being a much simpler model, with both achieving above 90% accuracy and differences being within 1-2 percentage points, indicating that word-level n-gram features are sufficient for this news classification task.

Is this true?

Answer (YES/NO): YES